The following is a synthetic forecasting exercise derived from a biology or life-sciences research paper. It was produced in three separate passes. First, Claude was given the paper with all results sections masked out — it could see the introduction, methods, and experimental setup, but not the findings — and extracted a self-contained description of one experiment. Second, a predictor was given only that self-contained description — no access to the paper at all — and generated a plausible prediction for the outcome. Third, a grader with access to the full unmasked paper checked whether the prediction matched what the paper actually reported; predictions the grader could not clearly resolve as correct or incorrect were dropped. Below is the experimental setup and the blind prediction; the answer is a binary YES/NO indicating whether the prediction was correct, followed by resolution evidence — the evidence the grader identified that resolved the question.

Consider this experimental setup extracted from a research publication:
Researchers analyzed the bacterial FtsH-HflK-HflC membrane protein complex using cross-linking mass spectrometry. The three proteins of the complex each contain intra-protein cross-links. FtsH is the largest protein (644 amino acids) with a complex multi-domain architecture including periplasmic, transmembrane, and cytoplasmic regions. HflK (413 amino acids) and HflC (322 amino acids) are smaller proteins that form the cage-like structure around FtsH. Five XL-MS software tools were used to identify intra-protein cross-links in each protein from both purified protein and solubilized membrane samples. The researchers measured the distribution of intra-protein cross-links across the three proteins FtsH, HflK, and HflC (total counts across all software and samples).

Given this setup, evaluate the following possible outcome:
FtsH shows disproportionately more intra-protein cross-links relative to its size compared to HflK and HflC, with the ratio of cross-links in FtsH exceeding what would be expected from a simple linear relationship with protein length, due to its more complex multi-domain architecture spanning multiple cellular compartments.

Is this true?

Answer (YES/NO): YES